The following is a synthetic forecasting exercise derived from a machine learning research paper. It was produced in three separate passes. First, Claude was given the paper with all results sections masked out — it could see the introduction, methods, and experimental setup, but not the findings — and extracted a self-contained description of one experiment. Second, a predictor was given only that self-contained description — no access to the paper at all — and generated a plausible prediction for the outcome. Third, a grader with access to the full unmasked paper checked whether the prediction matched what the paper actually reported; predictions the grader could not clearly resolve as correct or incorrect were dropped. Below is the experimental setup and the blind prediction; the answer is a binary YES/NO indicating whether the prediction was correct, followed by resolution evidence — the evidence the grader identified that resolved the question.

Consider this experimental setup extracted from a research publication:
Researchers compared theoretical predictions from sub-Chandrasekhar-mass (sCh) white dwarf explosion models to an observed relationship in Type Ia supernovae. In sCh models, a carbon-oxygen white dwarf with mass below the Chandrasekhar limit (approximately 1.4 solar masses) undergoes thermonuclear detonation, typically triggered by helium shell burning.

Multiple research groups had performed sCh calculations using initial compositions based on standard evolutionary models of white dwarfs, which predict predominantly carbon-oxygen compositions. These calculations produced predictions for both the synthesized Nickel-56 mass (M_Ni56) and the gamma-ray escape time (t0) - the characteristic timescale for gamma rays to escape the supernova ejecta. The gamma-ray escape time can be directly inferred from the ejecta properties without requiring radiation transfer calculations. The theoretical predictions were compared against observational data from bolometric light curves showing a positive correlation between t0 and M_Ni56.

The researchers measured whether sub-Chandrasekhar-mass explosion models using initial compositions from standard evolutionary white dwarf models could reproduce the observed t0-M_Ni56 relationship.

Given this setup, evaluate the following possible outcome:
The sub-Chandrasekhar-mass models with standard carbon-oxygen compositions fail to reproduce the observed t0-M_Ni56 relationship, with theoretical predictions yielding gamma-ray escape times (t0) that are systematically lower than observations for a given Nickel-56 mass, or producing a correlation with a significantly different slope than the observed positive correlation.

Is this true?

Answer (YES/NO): YES